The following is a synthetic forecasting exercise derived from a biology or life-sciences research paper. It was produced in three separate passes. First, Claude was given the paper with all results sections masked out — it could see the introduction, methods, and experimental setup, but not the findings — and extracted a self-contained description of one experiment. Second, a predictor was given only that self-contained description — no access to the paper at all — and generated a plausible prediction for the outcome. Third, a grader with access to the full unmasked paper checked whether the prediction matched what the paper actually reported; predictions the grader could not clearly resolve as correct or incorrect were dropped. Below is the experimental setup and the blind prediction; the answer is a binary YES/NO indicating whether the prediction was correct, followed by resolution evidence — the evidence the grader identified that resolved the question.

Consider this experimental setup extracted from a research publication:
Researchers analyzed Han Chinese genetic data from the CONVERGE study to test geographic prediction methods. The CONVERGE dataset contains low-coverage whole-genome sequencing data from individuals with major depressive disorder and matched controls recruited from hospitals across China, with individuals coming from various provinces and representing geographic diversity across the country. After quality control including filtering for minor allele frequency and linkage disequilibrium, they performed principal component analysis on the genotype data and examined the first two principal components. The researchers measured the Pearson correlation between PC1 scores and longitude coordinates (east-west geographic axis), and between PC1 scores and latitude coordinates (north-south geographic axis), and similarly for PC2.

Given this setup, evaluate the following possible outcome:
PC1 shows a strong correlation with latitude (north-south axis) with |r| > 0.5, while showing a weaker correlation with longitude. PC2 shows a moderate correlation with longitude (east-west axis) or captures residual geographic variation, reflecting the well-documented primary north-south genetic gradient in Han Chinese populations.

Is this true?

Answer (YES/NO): NO